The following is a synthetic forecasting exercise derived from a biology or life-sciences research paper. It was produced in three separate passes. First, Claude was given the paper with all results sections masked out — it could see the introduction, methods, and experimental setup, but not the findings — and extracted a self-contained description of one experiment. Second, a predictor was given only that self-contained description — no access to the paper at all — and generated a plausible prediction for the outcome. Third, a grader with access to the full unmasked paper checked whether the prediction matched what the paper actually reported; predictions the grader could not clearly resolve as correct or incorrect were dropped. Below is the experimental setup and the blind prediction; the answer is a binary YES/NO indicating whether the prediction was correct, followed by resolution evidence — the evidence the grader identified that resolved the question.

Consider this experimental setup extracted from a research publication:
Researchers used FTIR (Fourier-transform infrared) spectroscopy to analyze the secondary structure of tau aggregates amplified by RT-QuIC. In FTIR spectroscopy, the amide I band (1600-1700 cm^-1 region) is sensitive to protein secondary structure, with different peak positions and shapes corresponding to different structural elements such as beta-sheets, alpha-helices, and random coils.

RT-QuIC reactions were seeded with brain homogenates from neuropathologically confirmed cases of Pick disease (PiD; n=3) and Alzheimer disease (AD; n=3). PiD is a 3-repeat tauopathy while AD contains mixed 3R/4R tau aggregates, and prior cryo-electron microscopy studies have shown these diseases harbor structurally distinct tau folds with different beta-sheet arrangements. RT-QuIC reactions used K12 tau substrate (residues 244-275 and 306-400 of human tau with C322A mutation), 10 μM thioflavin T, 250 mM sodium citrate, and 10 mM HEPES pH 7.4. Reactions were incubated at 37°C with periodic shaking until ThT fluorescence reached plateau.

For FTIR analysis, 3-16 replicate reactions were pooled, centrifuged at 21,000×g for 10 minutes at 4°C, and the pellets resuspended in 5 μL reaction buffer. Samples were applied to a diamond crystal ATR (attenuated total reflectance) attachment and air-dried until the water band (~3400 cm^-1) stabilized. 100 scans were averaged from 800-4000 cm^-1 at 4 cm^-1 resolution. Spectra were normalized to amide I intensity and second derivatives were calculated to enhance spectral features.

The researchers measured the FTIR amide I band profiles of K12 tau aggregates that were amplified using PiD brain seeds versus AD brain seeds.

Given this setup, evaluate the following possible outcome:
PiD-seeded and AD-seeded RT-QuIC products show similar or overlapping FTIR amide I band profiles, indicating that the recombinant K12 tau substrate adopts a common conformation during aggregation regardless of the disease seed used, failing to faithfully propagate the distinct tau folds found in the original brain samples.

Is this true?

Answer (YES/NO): NO